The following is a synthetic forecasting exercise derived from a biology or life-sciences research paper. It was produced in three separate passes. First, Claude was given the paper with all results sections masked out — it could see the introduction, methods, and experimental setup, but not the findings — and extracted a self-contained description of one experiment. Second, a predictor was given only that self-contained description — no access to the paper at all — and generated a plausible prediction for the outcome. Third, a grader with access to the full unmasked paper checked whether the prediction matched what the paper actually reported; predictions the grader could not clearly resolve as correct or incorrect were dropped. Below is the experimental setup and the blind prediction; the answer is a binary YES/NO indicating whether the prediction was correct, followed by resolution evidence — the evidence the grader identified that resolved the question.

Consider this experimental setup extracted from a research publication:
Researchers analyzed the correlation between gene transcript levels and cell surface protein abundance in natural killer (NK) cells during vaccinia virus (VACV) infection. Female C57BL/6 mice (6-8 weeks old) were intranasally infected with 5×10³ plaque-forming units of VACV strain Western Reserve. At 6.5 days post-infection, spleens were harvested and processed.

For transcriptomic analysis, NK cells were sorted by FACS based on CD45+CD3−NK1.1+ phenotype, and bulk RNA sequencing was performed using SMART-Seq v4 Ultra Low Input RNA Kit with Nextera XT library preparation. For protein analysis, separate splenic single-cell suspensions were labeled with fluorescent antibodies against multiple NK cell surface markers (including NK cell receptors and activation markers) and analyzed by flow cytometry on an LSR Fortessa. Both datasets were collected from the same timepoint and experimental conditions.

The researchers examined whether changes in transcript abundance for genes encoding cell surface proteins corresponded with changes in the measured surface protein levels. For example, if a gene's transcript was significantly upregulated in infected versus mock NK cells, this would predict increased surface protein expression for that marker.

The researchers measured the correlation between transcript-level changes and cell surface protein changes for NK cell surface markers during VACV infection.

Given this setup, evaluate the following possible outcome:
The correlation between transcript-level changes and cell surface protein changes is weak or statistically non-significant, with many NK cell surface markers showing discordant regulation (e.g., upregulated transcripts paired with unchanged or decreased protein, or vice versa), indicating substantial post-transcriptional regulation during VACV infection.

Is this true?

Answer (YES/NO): NO